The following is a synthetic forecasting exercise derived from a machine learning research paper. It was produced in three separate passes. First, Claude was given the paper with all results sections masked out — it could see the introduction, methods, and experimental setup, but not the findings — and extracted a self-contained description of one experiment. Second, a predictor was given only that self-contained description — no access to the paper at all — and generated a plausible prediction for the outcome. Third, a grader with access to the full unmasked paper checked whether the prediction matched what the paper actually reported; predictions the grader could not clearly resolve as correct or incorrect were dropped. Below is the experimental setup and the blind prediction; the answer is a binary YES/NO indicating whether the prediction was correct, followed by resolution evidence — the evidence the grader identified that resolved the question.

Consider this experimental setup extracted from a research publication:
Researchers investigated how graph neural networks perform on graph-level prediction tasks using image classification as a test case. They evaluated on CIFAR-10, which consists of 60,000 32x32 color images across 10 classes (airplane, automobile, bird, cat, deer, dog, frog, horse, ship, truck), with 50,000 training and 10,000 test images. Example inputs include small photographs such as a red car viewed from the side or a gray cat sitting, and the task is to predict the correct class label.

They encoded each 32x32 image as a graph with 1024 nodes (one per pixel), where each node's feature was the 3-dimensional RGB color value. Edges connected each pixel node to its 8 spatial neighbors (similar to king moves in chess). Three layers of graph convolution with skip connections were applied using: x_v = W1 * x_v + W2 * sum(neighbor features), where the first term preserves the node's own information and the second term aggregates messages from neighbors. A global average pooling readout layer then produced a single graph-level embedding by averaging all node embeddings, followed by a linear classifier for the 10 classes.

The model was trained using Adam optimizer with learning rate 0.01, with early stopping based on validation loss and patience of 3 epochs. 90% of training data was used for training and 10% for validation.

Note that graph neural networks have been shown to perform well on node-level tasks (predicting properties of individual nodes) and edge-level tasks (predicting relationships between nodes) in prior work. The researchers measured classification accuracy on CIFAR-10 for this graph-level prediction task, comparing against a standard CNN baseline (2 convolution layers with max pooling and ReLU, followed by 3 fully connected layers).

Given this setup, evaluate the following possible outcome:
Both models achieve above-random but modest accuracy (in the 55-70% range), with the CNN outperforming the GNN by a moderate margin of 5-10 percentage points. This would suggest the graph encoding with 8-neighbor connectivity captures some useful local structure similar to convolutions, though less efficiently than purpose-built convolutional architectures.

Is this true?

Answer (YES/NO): NO